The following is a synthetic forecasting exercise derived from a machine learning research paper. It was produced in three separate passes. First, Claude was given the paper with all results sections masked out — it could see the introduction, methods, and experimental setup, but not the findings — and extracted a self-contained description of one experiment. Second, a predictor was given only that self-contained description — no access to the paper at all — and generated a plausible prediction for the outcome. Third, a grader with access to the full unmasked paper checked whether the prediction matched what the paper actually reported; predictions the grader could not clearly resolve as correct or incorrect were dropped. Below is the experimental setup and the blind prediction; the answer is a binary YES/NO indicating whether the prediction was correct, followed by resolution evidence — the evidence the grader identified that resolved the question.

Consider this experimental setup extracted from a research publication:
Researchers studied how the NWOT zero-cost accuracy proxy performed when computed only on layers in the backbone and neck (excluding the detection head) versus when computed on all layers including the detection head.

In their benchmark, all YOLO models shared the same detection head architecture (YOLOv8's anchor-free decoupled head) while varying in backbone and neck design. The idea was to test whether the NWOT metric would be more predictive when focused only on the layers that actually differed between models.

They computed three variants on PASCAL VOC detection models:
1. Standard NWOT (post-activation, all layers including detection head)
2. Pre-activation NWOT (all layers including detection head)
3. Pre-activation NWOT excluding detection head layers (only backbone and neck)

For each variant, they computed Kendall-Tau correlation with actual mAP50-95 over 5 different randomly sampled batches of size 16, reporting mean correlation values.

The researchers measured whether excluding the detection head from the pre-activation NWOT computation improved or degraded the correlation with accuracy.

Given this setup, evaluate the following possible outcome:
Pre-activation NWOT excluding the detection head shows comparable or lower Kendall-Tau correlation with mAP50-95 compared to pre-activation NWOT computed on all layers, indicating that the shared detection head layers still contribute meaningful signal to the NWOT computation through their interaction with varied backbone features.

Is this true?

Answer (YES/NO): NO